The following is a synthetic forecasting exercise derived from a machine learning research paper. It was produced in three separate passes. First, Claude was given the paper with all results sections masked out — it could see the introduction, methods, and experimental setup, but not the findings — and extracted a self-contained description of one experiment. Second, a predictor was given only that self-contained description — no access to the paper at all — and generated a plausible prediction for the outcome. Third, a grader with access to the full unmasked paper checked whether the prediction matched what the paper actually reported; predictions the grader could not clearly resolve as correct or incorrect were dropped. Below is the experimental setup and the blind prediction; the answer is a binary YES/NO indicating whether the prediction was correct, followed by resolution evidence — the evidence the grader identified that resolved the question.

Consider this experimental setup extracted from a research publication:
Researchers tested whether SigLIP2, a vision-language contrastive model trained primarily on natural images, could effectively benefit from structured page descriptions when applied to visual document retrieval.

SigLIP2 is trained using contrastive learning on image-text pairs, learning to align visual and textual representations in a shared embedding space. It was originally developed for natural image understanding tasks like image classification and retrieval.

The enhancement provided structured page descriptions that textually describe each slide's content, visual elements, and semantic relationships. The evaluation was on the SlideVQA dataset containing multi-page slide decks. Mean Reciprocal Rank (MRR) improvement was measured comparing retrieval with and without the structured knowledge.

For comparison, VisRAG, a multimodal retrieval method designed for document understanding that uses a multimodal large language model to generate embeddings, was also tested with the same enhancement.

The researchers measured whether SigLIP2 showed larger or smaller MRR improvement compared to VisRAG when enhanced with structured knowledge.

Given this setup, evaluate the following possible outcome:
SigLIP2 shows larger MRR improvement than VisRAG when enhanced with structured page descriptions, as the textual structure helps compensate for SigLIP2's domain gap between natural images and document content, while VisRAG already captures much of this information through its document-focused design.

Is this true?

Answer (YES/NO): NO